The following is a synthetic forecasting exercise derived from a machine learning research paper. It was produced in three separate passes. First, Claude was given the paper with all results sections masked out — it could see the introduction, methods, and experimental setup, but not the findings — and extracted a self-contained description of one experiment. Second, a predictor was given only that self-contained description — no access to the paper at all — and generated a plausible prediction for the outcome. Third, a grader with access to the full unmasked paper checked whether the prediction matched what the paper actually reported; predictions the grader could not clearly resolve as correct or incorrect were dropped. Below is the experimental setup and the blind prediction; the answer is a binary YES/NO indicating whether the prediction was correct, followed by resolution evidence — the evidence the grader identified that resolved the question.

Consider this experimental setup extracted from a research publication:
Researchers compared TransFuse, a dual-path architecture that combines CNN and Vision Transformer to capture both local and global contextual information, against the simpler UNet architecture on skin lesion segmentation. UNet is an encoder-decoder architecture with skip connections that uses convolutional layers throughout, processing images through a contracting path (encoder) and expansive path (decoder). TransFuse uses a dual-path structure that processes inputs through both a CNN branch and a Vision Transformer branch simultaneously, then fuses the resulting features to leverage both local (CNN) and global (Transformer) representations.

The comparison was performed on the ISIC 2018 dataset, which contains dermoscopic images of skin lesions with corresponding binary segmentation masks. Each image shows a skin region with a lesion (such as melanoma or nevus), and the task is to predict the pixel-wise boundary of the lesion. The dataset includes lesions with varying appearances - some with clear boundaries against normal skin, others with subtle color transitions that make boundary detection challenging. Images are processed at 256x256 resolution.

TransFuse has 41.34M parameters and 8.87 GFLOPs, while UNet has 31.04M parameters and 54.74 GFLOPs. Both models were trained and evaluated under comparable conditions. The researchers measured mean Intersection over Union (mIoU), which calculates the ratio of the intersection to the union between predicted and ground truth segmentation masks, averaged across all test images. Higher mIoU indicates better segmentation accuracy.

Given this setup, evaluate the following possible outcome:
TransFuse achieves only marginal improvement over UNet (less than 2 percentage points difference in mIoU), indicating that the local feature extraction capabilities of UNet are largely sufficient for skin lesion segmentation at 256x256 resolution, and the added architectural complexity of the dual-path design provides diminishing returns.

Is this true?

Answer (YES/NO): NO